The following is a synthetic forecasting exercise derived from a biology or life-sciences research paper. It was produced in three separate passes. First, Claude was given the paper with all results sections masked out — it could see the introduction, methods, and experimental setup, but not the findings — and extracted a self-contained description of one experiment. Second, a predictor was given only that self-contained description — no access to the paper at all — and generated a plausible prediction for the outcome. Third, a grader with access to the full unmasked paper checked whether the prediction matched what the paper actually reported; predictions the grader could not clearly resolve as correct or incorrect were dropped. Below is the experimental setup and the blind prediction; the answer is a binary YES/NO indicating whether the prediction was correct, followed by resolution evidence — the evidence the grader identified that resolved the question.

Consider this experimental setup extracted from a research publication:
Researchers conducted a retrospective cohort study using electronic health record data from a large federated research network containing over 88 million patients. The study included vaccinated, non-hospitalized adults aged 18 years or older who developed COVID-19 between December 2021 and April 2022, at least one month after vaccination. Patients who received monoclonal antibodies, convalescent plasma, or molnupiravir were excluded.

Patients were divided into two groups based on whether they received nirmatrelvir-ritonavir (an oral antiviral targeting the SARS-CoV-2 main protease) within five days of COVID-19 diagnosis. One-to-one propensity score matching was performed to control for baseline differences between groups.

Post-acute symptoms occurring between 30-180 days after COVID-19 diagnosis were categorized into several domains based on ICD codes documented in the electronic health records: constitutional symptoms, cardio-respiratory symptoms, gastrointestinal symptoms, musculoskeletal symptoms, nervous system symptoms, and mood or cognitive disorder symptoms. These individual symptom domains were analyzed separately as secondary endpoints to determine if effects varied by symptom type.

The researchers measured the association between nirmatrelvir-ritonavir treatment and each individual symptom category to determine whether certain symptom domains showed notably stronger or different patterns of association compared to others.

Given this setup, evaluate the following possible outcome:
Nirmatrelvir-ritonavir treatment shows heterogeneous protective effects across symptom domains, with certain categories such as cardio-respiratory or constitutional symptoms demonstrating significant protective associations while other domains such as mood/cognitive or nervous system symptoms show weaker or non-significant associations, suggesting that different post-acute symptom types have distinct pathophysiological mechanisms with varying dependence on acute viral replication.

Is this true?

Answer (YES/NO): NO